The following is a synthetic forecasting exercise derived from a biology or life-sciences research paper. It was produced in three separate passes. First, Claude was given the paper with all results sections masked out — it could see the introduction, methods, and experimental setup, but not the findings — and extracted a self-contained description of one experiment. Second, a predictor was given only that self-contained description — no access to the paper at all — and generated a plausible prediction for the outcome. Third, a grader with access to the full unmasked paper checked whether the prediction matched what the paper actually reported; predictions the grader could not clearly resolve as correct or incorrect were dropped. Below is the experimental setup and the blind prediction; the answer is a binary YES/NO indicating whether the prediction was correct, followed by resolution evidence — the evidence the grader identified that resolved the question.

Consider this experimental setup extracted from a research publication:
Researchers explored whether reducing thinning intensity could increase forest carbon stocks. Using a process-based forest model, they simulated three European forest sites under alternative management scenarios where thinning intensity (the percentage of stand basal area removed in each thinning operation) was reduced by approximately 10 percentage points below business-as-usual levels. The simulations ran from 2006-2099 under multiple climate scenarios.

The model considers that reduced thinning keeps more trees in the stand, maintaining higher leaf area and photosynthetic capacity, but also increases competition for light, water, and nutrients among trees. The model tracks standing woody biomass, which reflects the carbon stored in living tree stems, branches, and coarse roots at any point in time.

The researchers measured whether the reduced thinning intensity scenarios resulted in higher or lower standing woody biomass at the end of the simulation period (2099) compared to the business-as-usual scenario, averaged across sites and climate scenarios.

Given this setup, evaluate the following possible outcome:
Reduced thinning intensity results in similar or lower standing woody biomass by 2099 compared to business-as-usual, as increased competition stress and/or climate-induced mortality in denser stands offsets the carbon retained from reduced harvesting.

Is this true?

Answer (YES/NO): YES